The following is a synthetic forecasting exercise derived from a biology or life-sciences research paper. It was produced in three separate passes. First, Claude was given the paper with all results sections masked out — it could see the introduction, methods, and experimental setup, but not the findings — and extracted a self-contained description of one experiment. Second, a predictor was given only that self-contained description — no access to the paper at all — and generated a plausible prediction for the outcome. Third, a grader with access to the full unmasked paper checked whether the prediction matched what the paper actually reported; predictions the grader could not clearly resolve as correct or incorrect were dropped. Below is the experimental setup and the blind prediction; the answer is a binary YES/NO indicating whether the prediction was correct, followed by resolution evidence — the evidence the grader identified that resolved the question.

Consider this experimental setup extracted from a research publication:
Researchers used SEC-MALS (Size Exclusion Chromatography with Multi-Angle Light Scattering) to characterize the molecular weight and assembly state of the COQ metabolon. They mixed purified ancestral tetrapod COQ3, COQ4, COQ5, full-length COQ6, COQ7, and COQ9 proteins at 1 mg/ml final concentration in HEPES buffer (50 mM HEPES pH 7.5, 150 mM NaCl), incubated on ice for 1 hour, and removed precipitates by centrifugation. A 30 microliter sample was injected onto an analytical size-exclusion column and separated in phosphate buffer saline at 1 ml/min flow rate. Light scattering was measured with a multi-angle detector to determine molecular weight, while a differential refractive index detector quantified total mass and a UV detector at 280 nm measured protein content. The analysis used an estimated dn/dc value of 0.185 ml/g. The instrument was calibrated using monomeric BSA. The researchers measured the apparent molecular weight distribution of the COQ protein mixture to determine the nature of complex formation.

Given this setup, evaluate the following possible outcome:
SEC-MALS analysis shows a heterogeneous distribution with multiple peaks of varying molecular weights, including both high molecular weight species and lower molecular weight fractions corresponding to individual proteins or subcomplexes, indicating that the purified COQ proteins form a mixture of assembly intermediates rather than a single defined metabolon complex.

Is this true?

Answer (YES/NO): YES